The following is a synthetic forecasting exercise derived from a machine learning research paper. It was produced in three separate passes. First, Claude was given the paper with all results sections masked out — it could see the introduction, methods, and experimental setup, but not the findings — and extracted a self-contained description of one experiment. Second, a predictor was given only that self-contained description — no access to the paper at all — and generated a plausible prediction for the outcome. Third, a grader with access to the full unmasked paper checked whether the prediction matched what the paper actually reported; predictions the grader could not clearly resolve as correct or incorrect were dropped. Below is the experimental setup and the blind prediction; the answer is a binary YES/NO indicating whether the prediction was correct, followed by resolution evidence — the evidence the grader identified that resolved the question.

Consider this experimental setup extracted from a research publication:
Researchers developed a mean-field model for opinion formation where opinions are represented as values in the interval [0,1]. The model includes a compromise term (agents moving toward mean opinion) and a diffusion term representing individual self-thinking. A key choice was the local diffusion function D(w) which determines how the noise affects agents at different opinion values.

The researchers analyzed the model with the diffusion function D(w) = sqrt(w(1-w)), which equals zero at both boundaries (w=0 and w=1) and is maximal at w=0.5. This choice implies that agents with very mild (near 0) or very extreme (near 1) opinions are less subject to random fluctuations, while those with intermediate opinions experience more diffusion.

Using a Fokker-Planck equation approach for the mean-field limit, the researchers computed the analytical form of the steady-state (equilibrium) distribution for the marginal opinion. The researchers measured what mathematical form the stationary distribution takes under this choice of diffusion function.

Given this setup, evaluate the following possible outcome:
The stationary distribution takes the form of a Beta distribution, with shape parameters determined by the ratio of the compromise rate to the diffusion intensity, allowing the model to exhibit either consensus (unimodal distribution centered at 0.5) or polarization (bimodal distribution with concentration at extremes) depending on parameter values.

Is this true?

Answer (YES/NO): NO